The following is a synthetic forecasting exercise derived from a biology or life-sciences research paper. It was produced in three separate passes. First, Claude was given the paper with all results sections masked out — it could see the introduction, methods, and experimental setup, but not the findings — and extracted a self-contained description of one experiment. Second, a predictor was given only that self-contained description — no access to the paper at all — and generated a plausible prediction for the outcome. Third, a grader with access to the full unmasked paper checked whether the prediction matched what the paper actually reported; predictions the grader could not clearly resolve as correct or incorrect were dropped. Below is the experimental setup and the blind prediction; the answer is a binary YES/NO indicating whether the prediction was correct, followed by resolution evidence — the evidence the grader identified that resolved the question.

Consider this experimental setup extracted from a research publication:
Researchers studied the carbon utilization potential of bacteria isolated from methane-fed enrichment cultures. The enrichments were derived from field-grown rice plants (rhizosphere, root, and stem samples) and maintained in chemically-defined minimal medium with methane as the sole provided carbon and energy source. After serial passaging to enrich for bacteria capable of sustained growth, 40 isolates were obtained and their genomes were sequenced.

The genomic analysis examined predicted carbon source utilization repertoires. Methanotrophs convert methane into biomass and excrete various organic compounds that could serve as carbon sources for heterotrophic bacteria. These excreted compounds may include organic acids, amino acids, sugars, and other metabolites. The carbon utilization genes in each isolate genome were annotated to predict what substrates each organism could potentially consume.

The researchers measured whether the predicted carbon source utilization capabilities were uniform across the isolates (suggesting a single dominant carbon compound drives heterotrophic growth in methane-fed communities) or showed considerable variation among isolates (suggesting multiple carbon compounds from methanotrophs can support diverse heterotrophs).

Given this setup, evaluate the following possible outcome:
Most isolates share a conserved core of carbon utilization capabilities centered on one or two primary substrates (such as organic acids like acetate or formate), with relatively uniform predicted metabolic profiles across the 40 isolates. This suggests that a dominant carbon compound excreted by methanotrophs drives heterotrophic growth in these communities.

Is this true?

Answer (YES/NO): NO